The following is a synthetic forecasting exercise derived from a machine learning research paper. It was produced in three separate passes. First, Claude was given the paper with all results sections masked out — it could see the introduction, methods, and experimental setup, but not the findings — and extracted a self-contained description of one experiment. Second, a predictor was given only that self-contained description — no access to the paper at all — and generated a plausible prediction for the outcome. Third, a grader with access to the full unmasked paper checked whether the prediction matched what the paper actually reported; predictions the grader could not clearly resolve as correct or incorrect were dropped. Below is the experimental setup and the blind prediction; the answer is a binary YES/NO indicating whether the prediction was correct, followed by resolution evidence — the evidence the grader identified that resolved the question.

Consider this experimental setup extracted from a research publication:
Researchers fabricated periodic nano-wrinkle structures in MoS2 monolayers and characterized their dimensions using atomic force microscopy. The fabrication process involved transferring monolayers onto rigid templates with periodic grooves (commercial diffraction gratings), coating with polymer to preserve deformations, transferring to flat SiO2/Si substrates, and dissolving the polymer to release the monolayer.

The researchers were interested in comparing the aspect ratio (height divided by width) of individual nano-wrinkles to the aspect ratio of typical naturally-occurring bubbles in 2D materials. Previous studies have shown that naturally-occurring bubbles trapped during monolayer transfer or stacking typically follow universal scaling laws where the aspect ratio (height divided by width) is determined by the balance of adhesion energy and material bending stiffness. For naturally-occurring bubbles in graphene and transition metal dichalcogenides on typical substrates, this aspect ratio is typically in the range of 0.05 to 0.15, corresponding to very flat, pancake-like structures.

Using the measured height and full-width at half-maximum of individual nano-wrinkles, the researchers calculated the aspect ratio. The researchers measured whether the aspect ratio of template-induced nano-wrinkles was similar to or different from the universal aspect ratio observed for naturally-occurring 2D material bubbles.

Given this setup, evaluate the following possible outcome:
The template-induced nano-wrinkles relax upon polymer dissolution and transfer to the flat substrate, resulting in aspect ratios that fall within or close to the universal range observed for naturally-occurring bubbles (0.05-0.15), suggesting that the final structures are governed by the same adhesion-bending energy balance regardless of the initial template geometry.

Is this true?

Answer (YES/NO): NO